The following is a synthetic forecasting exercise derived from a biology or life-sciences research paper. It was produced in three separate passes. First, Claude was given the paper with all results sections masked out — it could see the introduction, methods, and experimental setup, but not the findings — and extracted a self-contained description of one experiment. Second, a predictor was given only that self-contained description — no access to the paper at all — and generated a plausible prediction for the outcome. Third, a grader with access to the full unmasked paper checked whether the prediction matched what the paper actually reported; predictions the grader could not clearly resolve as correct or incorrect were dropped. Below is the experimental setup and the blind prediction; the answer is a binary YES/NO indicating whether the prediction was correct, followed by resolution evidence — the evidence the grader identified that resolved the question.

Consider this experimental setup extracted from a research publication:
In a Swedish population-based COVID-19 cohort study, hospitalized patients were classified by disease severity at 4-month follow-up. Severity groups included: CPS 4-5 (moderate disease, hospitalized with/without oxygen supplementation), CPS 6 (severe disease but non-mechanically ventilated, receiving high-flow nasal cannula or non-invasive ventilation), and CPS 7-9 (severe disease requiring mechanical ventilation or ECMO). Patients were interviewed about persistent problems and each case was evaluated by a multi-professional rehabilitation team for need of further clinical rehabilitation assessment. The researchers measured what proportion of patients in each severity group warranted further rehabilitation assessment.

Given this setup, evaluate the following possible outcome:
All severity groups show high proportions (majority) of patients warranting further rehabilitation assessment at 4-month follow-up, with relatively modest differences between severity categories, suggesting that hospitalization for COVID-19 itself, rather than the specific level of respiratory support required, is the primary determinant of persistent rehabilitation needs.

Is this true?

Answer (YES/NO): NO